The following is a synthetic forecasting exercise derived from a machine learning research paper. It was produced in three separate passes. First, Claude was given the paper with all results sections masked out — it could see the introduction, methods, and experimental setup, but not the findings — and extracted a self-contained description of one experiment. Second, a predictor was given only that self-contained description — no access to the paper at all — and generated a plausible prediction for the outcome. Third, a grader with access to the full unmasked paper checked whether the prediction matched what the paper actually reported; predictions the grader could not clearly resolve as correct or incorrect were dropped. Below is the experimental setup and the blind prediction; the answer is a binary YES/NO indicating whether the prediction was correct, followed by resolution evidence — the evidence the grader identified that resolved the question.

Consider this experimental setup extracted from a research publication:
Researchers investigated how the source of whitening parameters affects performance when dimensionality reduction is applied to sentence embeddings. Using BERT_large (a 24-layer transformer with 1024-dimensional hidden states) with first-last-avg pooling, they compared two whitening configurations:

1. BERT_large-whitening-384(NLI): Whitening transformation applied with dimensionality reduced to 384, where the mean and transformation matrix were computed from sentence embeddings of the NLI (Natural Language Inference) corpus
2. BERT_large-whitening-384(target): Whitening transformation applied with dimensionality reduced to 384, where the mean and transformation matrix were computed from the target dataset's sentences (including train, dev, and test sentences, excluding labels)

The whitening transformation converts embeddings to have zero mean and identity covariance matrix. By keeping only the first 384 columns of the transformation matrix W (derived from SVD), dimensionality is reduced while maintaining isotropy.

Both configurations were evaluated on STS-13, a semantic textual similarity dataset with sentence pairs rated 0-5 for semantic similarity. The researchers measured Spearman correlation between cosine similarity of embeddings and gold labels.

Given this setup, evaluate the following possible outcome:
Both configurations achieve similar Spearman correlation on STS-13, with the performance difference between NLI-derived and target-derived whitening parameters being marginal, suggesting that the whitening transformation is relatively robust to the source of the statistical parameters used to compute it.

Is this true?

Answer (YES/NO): NO